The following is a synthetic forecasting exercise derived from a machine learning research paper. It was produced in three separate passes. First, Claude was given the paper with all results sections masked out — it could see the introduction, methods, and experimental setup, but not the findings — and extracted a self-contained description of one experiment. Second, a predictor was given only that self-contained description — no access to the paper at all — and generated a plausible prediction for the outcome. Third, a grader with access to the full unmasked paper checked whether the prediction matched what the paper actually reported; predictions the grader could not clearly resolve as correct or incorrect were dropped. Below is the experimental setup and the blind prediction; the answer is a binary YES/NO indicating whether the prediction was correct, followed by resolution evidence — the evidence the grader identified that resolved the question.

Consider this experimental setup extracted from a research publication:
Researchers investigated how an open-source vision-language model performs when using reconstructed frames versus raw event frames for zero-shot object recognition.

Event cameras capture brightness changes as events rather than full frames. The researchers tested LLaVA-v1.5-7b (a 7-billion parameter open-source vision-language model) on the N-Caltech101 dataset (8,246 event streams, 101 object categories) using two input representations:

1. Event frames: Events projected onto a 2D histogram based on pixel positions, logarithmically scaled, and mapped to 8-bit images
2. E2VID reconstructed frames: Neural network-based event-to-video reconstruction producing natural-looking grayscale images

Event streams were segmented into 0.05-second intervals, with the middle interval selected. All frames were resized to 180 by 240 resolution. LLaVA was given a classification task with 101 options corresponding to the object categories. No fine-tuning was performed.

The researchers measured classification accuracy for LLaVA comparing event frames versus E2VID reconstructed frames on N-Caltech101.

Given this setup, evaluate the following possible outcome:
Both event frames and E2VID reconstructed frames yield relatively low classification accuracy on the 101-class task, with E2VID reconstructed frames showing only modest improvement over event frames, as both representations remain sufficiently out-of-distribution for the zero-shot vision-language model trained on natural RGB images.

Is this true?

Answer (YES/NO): NO